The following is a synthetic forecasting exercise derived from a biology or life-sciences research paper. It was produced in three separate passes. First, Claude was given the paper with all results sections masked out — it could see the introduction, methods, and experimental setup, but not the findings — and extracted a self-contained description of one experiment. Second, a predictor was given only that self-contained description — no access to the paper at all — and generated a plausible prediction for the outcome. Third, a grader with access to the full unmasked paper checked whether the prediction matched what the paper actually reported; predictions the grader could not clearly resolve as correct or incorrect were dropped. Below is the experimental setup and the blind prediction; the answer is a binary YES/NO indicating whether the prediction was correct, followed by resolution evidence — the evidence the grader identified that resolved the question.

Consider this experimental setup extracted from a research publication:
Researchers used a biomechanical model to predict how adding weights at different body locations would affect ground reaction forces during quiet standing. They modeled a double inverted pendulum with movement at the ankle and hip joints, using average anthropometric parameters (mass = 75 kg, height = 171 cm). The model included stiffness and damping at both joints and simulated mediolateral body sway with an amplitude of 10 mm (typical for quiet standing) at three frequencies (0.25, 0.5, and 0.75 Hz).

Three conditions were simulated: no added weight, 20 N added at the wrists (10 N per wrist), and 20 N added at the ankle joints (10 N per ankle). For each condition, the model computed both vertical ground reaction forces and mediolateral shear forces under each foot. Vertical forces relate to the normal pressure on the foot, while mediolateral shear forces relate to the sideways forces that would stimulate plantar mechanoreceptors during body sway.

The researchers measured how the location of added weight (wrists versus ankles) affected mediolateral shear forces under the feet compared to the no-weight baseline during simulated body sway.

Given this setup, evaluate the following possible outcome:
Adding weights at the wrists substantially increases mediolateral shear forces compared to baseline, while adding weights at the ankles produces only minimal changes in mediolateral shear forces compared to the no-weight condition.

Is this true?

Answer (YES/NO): NO